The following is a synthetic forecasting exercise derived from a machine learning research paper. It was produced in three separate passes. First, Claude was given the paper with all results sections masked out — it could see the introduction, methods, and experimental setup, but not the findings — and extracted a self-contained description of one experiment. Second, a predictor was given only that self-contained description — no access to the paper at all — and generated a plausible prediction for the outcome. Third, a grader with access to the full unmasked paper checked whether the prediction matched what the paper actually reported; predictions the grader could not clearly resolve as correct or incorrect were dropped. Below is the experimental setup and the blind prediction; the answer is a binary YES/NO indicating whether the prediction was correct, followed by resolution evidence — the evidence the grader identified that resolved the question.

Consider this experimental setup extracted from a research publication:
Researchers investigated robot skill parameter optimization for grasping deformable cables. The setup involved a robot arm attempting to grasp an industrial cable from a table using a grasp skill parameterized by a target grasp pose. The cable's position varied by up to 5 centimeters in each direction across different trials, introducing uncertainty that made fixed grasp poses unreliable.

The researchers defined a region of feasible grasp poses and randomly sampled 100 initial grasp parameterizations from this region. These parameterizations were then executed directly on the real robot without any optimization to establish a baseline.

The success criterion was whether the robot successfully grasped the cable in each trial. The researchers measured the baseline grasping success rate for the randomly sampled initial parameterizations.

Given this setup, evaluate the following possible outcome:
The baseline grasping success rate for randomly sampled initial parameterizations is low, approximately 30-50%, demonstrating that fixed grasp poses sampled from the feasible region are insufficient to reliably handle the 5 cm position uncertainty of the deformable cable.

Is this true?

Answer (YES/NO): NO